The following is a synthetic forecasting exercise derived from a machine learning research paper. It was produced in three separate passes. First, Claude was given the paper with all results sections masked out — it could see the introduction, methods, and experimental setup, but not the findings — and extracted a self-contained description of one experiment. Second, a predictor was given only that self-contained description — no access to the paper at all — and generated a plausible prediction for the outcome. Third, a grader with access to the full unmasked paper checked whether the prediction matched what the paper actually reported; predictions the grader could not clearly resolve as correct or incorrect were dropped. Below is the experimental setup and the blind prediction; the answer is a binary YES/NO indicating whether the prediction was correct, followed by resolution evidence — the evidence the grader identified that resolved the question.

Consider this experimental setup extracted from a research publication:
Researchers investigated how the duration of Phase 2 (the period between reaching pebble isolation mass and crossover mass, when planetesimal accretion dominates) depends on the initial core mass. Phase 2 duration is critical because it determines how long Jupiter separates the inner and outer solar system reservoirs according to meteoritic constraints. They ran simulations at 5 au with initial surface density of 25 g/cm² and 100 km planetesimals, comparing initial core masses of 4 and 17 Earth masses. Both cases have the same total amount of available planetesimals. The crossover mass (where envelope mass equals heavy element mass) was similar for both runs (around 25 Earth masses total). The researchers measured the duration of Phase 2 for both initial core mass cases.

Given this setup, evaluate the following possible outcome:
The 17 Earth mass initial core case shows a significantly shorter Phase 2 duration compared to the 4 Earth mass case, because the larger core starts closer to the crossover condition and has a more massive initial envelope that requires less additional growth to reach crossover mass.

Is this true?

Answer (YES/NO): YES